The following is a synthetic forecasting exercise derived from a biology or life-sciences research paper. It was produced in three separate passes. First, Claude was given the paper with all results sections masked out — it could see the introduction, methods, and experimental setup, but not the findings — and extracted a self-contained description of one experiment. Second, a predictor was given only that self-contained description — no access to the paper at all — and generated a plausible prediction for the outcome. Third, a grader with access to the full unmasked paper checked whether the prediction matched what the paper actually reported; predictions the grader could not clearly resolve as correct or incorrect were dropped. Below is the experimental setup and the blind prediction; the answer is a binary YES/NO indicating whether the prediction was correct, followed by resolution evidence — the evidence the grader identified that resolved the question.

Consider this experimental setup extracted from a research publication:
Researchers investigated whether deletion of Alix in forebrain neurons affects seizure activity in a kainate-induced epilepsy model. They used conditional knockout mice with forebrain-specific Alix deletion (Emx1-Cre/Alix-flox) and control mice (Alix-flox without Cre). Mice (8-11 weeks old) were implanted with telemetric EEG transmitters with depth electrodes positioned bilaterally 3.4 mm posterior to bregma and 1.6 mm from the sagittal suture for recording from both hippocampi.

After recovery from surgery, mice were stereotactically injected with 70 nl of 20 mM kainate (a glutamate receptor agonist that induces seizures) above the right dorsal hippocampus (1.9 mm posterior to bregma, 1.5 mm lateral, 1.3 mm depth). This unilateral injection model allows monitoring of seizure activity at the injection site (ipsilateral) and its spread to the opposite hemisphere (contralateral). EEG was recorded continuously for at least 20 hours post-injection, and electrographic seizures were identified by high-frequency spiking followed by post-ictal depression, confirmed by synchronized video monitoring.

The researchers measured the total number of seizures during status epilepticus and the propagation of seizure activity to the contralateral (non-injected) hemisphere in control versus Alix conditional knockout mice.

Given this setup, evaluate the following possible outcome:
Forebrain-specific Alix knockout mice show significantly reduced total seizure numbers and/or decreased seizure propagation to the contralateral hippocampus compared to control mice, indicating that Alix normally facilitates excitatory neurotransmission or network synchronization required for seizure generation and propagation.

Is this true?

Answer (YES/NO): YES